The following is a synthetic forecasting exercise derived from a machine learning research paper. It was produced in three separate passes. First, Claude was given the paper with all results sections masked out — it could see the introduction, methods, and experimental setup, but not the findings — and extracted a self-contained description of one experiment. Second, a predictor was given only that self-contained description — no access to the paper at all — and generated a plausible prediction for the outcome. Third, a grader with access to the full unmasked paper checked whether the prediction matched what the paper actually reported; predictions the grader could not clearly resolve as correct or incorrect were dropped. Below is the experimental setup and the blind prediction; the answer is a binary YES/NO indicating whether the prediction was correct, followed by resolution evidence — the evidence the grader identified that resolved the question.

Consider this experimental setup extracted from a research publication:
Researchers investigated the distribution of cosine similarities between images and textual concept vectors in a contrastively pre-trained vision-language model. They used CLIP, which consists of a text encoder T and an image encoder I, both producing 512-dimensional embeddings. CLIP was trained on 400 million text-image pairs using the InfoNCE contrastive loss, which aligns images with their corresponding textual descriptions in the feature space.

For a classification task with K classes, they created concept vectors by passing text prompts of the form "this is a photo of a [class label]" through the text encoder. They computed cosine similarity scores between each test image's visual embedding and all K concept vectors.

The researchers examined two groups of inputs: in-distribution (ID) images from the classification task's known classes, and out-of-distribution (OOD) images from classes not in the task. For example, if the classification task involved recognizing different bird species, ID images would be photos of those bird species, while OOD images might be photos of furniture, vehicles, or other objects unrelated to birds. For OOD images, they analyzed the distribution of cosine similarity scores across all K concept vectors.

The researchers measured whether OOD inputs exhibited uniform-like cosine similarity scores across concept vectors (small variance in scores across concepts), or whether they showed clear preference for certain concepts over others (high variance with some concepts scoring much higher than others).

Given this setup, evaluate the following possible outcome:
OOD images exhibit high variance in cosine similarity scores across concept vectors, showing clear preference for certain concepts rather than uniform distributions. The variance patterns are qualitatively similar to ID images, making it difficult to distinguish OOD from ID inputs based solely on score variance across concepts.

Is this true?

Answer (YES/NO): NO